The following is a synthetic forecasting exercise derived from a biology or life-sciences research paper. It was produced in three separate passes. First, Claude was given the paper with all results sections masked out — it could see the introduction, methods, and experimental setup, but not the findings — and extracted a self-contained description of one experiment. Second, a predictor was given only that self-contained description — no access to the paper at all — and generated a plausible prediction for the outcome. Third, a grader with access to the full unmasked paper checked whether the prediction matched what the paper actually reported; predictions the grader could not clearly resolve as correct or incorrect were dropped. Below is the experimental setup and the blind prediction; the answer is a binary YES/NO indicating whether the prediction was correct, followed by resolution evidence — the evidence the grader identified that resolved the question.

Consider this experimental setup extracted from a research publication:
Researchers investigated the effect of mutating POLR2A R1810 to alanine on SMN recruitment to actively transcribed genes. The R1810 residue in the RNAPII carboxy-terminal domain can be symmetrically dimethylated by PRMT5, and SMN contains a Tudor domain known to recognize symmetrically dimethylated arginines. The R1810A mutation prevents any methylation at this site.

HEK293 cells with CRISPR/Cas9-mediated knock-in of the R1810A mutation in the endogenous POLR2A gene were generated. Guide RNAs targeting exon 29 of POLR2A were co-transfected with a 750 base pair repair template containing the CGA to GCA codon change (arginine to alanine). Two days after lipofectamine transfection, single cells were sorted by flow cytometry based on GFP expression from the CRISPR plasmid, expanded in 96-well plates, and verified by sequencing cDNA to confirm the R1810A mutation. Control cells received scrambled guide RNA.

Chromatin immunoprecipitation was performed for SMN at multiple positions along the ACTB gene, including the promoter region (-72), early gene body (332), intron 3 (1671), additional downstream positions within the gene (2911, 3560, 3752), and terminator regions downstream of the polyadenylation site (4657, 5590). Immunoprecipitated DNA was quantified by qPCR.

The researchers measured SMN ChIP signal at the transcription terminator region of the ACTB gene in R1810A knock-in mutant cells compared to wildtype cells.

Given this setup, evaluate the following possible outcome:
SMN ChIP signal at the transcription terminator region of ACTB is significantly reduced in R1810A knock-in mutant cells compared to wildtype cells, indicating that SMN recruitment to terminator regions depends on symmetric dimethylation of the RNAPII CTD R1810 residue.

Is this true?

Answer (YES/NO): YES